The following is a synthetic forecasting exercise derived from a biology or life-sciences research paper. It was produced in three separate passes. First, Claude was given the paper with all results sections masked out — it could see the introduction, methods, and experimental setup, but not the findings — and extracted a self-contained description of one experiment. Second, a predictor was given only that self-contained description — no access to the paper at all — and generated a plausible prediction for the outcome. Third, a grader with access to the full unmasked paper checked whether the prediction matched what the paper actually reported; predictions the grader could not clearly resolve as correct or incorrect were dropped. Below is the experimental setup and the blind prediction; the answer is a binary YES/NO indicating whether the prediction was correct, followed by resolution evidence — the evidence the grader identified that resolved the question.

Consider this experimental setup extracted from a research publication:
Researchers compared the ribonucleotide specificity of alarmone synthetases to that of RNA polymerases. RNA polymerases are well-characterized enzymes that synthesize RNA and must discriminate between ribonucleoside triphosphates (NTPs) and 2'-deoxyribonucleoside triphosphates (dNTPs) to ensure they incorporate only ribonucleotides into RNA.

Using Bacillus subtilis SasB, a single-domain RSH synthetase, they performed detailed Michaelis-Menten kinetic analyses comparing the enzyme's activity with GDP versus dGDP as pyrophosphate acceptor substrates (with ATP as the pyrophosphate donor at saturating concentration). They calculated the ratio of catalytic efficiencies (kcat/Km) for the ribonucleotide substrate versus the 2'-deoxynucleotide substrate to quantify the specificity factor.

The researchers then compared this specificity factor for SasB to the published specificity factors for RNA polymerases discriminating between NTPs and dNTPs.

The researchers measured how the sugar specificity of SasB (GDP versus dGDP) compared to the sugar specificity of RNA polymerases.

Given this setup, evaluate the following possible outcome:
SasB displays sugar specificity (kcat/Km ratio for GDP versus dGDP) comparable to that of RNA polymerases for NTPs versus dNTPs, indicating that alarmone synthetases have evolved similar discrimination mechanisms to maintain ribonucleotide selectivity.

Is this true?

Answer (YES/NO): NO